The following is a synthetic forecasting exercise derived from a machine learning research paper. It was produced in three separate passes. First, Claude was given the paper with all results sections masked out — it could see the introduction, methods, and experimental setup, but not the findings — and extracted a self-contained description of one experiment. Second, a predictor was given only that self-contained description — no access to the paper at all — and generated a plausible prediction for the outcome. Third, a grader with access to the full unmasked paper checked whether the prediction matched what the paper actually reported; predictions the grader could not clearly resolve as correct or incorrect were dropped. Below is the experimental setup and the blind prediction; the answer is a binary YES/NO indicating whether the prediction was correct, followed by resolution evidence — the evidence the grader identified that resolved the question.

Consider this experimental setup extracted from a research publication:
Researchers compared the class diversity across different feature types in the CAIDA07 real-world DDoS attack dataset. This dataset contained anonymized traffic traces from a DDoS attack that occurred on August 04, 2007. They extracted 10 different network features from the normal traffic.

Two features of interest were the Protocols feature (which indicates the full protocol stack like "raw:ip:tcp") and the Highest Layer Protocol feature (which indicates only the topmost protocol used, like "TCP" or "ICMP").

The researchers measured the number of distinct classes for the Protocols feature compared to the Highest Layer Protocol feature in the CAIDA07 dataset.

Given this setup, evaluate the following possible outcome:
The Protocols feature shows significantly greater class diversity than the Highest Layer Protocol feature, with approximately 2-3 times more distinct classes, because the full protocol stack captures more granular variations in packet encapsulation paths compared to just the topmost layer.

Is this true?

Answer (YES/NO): NO